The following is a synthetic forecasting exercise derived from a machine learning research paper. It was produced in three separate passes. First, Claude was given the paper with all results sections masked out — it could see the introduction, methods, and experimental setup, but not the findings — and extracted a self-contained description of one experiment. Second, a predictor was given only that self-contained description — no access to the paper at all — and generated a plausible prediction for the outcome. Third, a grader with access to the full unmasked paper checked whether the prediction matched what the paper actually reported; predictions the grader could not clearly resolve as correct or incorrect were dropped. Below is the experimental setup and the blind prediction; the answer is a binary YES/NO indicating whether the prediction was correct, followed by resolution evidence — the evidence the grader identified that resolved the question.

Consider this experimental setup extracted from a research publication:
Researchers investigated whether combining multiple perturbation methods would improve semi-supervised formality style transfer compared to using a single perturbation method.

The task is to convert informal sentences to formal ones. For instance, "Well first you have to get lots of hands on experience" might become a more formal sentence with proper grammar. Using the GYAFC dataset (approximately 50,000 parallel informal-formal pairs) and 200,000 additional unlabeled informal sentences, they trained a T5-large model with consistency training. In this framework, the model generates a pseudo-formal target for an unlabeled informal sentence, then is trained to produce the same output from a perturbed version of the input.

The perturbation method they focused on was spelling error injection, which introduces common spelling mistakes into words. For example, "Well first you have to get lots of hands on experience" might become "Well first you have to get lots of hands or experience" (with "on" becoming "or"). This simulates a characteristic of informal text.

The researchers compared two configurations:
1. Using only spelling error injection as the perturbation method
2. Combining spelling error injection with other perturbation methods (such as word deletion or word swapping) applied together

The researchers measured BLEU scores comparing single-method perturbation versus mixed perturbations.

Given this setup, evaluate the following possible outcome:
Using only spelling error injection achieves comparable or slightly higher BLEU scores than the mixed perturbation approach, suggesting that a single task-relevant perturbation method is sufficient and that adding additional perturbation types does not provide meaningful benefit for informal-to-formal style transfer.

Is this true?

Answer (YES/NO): YES